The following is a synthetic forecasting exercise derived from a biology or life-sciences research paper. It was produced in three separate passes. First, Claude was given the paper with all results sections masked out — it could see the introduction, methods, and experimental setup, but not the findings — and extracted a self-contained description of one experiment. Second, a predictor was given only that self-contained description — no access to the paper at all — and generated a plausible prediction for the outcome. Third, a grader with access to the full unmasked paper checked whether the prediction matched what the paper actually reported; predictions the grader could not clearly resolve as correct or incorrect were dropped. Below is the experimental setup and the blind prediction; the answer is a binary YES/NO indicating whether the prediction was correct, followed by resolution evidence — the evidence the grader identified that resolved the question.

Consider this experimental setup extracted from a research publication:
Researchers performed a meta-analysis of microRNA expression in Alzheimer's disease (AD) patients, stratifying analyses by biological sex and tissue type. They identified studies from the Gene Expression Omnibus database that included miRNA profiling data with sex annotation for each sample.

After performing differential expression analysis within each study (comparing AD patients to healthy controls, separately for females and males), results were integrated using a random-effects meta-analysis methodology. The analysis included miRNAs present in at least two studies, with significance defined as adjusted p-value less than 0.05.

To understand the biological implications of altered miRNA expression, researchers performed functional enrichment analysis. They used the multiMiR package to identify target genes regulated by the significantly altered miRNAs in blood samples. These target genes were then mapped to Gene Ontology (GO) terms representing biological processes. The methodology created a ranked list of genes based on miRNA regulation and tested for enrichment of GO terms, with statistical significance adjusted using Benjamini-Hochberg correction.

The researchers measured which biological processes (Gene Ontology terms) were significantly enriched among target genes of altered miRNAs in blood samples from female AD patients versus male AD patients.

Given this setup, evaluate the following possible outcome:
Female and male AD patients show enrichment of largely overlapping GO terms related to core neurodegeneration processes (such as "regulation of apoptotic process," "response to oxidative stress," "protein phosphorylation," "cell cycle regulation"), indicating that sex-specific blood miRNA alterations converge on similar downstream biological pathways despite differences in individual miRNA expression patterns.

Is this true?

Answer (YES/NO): NO